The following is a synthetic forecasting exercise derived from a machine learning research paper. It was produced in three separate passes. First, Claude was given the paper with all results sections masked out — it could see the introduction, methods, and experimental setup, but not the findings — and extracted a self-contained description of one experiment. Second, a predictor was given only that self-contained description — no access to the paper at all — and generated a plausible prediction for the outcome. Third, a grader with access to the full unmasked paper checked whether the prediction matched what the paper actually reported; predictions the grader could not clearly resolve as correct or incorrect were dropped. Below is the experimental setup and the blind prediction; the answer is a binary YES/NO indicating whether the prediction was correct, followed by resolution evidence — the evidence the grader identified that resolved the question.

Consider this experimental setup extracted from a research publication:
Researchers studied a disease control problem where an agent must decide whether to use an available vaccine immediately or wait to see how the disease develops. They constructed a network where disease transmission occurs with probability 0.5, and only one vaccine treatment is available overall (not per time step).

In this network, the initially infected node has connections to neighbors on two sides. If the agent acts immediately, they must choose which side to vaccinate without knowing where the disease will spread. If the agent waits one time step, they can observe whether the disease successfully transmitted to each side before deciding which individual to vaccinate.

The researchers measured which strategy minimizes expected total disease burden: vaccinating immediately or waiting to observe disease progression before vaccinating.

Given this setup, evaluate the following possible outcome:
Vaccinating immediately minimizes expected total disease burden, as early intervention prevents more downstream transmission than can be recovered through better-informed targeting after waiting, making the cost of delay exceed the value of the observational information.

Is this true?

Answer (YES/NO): NO